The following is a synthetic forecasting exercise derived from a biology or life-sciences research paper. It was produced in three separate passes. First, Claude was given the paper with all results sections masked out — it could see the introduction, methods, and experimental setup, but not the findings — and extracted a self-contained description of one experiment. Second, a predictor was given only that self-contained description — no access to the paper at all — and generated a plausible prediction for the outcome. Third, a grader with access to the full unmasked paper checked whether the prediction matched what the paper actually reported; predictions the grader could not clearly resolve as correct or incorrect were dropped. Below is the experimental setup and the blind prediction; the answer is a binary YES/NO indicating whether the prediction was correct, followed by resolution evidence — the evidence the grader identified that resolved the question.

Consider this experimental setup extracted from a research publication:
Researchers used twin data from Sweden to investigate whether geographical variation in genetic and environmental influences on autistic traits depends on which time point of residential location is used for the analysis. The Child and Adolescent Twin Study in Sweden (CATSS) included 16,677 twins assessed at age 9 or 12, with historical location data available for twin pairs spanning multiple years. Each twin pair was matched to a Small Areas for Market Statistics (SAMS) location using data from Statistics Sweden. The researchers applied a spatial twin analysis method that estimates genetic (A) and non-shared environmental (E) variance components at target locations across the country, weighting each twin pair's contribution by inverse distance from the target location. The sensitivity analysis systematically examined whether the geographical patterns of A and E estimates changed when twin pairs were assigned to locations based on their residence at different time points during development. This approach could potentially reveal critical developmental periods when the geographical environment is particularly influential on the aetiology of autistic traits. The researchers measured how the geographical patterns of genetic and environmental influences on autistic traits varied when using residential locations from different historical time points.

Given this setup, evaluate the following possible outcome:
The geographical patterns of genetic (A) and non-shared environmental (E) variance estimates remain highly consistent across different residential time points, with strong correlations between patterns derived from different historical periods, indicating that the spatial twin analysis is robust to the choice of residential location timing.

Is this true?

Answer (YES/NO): YES